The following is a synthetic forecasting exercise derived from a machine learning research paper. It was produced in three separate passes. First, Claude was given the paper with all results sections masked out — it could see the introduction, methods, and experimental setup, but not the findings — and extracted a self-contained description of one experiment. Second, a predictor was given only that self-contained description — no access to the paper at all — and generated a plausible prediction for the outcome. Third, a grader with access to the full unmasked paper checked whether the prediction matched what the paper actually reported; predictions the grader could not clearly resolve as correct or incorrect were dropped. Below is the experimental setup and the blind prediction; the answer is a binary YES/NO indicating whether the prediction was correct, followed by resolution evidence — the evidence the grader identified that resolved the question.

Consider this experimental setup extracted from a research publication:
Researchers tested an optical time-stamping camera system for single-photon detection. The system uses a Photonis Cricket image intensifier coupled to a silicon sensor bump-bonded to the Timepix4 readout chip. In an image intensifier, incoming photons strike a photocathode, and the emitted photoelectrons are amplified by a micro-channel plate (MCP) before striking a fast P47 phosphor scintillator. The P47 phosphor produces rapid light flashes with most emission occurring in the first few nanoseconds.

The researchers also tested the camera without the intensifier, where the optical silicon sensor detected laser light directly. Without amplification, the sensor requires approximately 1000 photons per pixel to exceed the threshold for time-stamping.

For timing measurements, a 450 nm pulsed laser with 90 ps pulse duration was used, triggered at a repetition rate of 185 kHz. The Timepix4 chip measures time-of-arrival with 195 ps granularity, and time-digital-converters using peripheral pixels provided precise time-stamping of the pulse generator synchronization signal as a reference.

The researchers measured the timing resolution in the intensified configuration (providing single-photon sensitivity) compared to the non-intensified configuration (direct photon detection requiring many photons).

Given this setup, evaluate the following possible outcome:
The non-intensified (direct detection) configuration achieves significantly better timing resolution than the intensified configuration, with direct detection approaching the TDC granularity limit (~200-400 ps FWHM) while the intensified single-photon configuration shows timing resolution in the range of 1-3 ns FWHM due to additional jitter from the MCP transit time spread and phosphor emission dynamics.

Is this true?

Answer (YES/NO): NO